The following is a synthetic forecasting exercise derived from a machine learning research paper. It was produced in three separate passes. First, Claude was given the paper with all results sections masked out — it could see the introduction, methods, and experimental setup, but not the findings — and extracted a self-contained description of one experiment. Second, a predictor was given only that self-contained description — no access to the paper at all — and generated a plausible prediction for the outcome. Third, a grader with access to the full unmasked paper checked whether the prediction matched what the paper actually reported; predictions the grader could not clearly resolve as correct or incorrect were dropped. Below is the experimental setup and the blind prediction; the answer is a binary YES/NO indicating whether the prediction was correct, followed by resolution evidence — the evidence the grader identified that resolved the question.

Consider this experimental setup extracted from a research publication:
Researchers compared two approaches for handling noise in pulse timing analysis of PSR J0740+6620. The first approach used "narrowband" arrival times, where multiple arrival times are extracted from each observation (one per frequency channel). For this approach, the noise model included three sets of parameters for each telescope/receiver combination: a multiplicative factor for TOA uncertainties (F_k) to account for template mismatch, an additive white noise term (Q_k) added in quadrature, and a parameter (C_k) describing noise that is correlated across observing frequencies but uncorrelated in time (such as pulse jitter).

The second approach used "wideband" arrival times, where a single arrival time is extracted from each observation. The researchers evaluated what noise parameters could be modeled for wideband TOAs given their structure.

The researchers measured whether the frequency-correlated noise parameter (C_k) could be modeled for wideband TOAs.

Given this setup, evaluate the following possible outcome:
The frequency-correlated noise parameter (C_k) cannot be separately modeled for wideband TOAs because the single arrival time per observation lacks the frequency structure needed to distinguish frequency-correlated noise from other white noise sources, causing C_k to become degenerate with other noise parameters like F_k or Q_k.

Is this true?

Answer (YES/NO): YES